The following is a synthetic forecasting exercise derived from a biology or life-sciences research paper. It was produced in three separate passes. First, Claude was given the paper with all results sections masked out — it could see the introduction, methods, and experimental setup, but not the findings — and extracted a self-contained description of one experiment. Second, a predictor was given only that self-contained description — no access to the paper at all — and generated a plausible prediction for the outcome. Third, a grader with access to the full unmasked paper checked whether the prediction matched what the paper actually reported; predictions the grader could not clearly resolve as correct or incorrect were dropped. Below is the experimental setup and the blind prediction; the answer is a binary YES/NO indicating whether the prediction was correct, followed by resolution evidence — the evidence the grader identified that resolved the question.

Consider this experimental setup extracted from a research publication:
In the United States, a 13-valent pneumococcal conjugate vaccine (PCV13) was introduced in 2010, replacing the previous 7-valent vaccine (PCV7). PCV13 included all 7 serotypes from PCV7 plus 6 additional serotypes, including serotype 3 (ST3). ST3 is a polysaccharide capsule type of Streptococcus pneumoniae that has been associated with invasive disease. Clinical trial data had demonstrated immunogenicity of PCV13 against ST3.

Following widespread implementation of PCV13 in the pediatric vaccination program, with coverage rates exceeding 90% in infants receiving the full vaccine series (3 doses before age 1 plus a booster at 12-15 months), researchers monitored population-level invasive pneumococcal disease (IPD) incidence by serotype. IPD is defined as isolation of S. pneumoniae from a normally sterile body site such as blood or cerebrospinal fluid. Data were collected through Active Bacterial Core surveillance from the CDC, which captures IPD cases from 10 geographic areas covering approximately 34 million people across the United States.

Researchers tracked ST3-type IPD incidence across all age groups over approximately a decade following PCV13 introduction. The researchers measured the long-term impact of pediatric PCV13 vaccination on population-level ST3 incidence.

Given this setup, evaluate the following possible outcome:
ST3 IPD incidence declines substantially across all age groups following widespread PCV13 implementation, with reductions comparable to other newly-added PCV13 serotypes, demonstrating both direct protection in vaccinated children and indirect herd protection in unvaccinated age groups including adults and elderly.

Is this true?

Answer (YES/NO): NO